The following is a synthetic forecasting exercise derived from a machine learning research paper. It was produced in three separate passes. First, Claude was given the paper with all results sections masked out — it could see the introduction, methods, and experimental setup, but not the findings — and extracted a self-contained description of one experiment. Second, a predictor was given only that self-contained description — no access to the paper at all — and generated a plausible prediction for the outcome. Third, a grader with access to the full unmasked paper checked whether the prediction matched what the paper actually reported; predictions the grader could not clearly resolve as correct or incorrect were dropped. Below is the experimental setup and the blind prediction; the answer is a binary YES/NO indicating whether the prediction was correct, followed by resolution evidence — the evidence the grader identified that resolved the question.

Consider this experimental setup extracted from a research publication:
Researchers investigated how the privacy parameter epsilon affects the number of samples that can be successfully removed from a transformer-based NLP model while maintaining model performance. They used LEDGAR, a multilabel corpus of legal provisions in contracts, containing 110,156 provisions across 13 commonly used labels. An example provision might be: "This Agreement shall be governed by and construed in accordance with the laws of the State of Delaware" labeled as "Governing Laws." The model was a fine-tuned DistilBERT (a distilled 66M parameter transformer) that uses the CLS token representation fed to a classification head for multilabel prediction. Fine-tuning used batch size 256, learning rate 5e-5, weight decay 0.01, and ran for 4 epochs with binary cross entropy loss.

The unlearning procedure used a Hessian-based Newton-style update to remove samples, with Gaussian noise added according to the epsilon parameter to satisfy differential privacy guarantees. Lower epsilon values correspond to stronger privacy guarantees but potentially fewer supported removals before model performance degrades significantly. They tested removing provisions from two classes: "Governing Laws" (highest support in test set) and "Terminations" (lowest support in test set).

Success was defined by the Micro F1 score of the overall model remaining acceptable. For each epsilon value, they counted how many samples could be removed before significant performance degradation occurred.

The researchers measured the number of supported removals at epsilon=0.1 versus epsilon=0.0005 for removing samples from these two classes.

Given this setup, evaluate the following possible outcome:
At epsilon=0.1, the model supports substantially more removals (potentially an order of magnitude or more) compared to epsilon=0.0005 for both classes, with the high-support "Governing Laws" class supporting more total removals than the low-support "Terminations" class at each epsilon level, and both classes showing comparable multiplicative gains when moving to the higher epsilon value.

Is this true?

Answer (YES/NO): NO